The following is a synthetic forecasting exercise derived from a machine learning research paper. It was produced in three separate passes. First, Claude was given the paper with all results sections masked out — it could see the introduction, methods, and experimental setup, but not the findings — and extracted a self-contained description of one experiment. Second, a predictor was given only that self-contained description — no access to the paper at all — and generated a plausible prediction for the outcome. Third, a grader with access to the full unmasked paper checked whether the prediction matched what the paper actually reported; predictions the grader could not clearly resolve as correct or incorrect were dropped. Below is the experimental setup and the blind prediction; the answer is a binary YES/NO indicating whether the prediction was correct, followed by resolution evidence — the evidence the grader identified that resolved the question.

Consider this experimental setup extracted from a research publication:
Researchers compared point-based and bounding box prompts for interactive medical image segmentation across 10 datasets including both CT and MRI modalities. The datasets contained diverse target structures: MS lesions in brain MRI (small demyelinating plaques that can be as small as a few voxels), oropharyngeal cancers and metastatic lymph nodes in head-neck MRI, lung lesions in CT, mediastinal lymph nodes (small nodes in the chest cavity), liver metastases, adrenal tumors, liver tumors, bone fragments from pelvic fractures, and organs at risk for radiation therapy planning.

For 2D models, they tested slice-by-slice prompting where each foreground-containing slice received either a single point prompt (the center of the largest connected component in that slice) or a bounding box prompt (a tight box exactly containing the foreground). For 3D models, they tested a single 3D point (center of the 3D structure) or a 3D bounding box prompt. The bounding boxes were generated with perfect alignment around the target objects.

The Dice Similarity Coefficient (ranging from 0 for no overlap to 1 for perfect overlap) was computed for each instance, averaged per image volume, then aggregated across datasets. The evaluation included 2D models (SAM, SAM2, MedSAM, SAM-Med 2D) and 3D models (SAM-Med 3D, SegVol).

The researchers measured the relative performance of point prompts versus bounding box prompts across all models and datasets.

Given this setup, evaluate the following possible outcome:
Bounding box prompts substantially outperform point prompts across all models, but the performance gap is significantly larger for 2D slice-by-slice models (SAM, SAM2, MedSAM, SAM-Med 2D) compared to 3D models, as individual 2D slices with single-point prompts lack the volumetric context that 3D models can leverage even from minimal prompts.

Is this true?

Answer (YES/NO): NO